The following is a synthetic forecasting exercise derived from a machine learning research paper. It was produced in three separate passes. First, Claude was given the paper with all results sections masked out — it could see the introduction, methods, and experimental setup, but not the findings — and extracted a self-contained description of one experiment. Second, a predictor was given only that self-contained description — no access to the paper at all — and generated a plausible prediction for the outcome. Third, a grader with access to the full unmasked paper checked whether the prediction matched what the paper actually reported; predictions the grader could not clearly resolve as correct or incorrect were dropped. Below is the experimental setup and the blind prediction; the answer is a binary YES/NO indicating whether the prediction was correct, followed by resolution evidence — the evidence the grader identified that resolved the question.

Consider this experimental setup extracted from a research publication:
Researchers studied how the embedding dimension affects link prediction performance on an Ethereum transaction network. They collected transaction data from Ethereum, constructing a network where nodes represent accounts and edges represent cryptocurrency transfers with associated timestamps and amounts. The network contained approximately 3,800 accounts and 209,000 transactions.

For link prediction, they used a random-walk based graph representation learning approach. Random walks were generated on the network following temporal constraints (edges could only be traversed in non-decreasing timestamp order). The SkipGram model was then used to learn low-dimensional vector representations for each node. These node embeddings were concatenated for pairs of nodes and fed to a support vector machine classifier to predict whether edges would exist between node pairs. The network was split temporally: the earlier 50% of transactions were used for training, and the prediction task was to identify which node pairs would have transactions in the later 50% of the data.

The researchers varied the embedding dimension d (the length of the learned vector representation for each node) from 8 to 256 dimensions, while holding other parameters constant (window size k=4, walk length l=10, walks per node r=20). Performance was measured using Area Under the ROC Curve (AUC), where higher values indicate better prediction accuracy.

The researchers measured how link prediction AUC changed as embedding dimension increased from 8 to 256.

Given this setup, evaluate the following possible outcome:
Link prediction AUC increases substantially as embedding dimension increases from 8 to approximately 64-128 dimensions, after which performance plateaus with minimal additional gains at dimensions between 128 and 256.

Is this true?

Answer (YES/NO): NO